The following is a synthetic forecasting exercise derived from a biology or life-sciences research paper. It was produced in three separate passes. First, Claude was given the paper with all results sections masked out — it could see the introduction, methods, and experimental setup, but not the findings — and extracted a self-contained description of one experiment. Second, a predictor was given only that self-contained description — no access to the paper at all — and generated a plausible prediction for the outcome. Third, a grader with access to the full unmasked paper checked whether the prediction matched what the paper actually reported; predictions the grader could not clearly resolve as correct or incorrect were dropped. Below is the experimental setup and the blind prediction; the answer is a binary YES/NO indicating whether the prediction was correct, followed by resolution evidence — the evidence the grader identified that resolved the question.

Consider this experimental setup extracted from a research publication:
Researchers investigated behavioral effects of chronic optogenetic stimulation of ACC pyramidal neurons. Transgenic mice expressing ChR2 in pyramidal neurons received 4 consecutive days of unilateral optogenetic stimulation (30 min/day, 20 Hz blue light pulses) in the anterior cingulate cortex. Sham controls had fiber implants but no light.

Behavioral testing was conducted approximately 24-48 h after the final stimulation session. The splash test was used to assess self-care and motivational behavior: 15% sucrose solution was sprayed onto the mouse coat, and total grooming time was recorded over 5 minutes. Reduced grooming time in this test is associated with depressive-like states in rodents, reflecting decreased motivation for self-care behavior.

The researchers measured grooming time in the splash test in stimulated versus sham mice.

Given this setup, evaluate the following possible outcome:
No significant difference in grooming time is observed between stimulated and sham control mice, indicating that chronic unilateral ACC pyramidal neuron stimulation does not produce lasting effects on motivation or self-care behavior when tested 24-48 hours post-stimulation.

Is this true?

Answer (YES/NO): NO